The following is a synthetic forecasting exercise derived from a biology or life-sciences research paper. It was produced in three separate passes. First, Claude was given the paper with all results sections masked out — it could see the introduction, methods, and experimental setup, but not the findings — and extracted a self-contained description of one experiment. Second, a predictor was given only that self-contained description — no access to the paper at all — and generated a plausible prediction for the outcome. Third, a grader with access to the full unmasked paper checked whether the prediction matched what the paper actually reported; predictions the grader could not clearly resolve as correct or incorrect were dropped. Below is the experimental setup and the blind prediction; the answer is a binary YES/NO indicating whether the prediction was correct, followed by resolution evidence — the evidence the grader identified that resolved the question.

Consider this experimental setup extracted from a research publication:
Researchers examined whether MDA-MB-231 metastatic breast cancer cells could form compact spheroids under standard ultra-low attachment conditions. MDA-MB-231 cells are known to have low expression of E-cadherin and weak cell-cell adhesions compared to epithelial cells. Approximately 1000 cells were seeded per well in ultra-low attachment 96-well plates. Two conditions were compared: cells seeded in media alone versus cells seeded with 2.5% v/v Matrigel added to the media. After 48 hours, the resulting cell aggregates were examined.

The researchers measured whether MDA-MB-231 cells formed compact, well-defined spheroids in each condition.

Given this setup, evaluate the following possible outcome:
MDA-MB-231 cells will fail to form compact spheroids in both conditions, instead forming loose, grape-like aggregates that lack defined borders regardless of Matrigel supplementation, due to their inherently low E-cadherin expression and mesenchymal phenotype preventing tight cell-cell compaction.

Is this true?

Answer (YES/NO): NO